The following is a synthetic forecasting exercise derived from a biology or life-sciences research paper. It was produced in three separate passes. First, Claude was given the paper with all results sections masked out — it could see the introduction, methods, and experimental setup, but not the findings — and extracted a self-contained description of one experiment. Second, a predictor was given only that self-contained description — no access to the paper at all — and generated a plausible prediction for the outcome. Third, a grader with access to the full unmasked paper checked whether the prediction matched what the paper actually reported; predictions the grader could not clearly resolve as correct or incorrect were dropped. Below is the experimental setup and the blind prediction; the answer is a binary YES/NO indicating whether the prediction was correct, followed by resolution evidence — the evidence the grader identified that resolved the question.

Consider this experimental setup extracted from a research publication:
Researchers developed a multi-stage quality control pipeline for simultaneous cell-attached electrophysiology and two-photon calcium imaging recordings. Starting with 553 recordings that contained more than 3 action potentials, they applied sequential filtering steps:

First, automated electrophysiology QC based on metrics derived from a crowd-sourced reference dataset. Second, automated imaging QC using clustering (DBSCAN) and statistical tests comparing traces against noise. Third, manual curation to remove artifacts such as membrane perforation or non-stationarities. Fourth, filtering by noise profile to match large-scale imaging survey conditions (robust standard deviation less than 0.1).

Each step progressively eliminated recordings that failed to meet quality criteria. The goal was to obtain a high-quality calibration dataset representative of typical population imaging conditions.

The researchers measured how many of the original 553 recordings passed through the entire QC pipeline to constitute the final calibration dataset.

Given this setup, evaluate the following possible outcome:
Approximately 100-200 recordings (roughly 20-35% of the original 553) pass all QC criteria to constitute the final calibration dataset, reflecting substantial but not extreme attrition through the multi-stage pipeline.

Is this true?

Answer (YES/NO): NO